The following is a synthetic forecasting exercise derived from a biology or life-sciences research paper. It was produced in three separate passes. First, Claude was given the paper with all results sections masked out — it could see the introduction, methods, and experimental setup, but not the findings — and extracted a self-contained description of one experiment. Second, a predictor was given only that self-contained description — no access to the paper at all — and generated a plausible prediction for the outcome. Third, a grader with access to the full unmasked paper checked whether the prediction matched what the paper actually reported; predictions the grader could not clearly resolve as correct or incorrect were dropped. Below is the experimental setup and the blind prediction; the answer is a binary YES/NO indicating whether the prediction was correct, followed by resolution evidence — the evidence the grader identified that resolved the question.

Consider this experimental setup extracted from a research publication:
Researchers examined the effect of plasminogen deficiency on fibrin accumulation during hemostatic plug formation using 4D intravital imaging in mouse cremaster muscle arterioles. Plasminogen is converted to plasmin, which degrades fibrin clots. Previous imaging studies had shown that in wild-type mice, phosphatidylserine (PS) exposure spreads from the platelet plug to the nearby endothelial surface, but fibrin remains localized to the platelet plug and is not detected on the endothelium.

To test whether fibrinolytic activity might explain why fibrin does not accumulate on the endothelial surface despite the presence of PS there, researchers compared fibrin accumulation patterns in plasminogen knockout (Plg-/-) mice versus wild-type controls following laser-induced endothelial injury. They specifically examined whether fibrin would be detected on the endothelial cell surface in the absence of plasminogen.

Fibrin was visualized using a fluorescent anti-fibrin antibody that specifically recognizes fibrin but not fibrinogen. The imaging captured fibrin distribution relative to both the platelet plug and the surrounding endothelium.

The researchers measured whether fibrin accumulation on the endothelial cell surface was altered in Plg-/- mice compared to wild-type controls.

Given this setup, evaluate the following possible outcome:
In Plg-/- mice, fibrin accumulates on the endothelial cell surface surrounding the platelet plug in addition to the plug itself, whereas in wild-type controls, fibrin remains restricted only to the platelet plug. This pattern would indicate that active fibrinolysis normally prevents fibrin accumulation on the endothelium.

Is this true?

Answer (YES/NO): YES